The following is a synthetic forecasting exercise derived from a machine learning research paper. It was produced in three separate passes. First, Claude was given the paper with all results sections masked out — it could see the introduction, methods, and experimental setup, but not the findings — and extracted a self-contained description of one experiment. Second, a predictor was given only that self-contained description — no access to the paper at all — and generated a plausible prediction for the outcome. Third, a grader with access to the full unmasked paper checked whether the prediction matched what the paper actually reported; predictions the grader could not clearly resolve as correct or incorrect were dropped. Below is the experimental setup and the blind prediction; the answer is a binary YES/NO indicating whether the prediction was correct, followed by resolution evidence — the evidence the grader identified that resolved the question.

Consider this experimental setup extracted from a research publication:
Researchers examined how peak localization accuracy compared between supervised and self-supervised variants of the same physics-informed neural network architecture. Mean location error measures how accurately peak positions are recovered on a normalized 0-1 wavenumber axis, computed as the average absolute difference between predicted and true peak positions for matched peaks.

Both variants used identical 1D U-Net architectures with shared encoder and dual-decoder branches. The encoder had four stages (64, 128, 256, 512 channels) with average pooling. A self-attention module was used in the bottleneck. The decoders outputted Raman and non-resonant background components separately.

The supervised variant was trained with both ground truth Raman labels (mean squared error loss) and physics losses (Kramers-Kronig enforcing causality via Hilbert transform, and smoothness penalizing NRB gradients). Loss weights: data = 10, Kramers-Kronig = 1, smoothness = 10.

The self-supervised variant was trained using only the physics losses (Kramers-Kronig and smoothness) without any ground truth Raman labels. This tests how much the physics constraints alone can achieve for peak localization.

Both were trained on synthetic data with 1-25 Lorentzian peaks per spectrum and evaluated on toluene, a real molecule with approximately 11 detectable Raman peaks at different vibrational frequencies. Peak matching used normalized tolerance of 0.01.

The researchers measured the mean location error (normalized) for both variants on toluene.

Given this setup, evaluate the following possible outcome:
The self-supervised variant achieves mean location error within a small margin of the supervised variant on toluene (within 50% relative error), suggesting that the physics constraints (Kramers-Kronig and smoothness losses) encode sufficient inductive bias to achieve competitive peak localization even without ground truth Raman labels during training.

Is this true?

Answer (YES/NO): NO